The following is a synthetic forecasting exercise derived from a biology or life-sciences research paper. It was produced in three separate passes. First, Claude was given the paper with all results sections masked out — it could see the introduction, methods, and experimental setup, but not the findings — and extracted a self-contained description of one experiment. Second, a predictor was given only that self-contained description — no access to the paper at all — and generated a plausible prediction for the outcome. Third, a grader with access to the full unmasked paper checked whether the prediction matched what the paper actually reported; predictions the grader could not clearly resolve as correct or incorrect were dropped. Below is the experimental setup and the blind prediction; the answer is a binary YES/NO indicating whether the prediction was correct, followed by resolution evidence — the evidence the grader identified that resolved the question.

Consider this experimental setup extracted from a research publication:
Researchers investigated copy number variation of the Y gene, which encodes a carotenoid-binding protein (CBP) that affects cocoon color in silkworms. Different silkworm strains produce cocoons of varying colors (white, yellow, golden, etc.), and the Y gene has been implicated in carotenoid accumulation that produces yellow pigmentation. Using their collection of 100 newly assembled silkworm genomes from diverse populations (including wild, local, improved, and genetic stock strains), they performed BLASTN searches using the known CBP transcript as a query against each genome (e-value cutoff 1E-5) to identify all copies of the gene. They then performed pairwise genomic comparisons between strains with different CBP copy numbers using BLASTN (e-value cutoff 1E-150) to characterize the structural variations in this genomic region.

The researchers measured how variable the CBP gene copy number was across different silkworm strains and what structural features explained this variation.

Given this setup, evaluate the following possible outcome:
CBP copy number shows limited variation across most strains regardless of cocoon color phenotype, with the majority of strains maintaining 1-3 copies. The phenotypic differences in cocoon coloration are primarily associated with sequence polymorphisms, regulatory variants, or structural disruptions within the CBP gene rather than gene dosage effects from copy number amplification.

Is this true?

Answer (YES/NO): NO